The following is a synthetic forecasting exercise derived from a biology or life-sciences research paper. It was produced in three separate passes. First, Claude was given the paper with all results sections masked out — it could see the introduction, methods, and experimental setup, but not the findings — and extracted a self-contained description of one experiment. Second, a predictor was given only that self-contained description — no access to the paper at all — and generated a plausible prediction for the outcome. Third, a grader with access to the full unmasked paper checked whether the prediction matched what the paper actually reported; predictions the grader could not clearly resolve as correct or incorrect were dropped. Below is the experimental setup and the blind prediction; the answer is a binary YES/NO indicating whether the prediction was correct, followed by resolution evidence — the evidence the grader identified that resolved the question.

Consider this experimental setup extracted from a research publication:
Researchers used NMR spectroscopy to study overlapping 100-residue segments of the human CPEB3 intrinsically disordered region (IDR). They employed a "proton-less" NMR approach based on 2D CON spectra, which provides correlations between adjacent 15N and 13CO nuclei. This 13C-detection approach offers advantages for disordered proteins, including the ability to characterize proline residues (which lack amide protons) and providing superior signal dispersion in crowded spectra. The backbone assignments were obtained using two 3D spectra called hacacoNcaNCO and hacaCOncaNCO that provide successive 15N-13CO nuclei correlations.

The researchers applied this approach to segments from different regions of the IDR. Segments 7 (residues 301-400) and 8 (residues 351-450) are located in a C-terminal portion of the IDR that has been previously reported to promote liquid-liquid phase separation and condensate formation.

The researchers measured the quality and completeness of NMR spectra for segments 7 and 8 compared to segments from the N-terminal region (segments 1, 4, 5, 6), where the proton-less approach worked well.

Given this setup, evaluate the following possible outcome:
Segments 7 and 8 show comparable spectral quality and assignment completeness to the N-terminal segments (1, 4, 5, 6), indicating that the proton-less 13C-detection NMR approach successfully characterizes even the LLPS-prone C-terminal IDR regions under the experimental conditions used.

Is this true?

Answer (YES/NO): NO